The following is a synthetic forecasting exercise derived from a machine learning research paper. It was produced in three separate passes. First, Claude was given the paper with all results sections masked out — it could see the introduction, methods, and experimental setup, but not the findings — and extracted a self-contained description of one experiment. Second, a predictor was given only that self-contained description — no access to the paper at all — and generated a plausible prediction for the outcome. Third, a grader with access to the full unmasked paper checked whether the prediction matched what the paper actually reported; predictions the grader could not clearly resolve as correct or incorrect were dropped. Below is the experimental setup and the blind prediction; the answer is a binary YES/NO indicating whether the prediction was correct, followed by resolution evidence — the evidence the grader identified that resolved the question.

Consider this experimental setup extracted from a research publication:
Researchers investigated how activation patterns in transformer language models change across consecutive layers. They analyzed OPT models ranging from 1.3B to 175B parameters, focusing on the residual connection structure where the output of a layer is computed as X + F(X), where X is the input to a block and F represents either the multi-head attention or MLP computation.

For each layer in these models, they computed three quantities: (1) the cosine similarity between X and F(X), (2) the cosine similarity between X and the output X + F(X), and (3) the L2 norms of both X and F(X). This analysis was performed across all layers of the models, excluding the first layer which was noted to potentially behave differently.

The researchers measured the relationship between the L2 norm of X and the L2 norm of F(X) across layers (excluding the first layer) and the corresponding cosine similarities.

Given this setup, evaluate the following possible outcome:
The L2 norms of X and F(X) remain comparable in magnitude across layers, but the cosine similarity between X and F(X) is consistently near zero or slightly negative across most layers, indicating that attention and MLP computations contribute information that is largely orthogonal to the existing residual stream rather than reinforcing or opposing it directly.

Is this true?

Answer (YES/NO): NO